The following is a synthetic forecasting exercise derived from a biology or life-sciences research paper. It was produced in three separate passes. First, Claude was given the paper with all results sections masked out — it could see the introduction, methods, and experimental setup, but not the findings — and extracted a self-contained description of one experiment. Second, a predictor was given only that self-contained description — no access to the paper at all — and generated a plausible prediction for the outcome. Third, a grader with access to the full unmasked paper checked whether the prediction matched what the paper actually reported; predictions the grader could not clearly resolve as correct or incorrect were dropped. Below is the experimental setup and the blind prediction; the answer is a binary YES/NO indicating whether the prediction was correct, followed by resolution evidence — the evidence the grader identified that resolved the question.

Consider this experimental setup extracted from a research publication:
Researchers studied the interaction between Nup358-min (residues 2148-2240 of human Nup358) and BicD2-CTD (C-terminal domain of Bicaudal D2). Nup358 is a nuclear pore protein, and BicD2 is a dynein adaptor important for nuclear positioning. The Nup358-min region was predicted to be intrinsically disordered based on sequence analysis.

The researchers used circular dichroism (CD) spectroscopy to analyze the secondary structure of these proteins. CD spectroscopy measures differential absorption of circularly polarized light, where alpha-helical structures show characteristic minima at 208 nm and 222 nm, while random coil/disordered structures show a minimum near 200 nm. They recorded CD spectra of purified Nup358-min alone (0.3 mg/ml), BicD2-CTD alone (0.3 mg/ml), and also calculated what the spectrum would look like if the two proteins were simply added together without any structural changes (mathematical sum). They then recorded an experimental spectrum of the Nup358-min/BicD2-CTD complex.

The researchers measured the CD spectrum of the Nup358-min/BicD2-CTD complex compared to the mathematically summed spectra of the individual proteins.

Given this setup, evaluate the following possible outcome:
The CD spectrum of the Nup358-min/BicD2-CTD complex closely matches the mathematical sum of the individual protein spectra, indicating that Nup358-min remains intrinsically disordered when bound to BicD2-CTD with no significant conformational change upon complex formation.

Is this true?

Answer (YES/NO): NO